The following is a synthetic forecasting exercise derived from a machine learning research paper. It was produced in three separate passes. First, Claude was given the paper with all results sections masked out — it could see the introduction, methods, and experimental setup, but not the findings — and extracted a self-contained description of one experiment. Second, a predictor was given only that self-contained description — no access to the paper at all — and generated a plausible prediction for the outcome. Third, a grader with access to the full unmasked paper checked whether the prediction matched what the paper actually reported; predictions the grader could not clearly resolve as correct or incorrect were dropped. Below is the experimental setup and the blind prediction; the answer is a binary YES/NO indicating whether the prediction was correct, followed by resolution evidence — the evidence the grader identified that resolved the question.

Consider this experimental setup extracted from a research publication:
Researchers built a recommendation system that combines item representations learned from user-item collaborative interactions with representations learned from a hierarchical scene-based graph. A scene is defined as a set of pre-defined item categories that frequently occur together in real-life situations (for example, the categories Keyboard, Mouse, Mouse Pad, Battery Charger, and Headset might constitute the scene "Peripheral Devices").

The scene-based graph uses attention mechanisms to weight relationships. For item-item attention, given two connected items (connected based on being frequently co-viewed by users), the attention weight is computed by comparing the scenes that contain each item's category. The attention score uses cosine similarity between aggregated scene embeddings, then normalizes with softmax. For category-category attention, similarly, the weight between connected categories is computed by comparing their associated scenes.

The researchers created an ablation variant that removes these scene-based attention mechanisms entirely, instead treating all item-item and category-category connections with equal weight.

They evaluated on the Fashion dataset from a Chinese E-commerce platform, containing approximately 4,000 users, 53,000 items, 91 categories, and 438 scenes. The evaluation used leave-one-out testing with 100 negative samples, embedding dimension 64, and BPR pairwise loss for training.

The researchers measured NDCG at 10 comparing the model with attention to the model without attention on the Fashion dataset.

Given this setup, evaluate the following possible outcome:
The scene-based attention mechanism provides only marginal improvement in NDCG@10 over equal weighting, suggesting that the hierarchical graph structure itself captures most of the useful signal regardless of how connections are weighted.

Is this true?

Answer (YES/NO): NO